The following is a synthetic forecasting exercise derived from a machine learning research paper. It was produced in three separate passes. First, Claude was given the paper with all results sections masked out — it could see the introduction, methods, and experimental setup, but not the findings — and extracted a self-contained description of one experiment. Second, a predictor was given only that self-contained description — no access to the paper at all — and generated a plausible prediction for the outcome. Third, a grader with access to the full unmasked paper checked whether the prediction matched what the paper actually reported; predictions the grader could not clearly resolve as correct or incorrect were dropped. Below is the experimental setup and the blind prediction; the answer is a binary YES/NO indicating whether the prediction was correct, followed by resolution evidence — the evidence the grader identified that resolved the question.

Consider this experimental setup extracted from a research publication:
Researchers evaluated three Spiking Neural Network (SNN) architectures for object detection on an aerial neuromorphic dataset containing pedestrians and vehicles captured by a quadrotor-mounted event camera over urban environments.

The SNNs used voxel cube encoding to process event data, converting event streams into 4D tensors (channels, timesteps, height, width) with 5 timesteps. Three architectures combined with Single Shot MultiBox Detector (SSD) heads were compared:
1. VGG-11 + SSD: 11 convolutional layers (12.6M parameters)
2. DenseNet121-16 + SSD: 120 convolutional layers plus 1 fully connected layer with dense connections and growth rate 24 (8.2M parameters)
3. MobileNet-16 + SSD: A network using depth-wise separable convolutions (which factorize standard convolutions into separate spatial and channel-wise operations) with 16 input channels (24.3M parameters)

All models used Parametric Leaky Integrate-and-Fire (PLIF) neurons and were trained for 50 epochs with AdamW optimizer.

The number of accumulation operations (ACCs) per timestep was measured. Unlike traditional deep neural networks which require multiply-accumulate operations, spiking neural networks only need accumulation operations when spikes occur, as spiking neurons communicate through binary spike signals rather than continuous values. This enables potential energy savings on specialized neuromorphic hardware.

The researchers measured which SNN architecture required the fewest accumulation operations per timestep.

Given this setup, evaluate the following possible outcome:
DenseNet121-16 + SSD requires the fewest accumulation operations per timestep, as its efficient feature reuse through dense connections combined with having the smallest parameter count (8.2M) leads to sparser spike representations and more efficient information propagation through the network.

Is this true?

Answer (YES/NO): YES